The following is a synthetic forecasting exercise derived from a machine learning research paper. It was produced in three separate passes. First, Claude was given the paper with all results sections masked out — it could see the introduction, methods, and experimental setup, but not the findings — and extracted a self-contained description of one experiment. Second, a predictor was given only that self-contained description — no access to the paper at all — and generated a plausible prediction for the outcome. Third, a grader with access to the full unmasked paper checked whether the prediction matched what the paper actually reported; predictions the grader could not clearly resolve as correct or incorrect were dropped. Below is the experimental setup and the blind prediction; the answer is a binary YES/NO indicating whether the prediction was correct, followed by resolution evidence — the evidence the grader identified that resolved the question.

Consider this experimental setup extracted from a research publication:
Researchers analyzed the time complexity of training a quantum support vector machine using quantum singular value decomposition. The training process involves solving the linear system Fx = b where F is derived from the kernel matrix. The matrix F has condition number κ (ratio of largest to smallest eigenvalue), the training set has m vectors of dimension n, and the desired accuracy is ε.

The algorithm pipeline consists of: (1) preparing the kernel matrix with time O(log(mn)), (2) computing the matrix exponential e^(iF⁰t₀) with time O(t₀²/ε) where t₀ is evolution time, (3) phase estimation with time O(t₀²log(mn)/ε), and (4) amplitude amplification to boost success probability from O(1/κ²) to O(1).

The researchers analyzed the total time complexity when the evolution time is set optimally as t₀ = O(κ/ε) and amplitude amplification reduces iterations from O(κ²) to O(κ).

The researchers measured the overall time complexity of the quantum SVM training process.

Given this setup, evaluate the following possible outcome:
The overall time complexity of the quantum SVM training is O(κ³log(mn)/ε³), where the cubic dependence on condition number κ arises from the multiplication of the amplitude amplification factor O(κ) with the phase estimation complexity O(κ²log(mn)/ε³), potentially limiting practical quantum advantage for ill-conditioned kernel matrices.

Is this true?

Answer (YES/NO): YES